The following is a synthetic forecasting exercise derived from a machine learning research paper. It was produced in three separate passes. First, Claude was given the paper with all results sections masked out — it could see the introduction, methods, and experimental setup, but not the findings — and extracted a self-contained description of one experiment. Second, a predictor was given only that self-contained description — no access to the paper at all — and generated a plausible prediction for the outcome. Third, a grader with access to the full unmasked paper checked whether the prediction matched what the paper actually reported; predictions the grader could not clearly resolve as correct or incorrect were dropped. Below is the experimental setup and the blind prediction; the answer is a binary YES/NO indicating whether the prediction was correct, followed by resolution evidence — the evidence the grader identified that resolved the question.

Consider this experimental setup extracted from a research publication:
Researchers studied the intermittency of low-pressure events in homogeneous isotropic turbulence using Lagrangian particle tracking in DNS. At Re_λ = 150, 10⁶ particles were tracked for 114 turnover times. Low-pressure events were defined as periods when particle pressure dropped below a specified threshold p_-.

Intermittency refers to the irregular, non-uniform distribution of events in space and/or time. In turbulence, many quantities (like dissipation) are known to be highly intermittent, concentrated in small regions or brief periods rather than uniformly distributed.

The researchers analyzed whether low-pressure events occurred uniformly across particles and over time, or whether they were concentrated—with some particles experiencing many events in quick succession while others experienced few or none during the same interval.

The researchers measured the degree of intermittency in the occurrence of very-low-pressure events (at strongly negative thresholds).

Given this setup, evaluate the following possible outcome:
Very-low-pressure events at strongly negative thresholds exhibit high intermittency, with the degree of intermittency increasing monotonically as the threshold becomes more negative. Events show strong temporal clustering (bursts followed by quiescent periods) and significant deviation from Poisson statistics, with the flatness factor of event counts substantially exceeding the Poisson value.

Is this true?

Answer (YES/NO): YES